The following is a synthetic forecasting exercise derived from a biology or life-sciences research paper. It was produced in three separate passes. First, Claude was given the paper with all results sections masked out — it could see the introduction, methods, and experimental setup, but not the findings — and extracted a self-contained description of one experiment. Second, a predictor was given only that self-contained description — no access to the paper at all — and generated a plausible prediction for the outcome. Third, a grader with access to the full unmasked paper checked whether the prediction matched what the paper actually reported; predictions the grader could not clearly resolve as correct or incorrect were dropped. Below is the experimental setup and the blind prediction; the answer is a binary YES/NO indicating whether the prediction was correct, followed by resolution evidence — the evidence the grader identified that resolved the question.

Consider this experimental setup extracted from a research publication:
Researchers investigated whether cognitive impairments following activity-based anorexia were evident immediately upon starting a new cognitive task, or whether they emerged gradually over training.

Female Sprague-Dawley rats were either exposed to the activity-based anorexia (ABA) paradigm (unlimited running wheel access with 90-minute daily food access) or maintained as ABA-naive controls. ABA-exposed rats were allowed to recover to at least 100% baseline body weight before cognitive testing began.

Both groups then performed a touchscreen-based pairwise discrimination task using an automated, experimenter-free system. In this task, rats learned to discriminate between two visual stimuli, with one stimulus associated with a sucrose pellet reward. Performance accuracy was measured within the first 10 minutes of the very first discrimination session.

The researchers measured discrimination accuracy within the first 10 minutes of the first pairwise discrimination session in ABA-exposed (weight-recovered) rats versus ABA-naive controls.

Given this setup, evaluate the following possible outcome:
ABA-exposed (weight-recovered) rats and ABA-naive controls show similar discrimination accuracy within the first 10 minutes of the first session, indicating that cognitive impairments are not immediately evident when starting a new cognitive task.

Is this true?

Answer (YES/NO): NO